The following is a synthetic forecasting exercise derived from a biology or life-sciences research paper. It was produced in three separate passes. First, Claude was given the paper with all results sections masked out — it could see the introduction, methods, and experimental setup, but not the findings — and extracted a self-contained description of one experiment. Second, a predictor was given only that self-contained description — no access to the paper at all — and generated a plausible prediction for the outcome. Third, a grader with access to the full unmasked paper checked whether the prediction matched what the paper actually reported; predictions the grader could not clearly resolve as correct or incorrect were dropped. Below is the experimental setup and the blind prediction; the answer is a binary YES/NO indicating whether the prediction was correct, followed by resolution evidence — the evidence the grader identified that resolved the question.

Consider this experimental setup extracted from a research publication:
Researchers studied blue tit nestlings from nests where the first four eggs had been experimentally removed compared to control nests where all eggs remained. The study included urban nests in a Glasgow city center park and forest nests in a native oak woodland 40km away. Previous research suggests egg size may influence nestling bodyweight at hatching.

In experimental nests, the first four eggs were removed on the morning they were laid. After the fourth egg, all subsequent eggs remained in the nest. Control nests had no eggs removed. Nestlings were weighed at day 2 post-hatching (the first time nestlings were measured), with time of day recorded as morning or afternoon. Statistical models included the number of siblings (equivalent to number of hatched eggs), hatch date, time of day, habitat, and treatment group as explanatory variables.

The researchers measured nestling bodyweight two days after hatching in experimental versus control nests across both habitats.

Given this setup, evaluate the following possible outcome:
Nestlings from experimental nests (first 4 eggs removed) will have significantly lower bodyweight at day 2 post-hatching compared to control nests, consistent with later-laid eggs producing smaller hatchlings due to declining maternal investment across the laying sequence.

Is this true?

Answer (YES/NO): YES